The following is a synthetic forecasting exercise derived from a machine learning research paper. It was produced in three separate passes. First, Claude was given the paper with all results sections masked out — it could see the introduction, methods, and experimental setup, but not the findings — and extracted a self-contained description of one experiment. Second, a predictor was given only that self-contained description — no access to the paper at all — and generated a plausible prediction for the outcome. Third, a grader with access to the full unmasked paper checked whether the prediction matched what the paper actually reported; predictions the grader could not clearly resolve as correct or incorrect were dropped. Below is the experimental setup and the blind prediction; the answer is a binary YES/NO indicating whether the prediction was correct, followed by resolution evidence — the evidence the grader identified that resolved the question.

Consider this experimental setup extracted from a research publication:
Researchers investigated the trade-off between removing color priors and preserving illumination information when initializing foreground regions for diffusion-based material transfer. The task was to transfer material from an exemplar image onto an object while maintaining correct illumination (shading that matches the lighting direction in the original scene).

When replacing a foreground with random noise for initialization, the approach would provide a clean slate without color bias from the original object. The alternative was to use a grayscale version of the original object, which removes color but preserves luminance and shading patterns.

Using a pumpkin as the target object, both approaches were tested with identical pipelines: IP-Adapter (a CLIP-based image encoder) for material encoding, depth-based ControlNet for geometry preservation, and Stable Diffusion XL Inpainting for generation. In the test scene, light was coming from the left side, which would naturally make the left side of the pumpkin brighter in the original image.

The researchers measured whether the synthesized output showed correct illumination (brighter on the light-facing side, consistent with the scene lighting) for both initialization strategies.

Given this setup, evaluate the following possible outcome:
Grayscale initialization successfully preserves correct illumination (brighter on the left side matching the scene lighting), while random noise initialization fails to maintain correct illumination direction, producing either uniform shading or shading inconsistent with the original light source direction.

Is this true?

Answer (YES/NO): YES